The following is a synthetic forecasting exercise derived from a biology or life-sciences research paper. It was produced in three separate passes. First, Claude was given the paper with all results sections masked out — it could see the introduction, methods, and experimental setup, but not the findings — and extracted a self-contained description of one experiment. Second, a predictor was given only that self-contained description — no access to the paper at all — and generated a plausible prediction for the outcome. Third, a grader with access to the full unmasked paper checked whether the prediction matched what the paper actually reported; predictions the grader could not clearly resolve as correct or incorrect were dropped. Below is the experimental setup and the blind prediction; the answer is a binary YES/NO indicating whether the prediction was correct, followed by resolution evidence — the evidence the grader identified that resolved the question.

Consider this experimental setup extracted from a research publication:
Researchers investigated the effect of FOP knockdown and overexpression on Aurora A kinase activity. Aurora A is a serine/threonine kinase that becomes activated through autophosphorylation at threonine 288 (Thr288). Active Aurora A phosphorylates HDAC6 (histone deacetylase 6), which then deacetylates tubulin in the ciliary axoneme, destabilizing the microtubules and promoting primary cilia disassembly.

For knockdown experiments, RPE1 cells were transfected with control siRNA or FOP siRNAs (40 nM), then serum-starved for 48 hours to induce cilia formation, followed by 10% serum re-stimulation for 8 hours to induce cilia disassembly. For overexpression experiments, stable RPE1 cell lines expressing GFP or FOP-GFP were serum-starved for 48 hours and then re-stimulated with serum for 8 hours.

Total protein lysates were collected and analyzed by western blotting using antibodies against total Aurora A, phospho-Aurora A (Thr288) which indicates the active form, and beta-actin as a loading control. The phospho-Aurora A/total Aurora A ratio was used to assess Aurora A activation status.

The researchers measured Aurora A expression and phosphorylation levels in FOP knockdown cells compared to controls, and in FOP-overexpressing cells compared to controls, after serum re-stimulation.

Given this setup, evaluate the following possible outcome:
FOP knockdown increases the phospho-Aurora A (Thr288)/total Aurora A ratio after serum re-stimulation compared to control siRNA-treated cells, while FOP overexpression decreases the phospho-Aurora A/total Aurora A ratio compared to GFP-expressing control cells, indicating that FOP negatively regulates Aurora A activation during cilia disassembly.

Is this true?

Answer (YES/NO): NO